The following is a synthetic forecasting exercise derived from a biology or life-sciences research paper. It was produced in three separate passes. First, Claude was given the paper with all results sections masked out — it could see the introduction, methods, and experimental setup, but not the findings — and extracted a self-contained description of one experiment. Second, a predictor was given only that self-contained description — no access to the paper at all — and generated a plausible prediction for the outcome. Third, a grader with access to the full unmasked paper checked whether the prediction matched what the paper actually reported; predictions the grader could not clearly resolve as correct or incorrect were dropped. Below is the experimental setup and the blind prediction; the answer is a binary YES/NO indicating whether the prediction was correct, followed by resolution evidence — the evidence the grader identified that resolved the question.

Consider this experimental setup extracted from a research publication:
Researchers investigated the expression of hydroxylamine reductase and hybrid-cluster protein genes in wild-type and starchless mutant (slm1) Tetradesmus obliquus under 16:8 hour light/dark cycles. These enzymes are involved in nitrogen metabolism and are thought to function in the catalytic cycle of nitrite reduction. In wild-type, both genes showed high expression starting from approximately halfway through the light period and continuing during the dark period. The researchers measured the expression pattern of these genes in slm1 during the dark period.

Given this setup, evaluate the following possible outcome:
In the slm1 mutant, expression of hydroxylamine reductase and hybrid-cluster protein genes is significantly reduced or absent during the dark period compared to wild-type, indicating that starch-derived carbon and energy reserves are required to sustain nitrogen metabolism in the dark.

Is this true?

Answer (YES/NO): YES